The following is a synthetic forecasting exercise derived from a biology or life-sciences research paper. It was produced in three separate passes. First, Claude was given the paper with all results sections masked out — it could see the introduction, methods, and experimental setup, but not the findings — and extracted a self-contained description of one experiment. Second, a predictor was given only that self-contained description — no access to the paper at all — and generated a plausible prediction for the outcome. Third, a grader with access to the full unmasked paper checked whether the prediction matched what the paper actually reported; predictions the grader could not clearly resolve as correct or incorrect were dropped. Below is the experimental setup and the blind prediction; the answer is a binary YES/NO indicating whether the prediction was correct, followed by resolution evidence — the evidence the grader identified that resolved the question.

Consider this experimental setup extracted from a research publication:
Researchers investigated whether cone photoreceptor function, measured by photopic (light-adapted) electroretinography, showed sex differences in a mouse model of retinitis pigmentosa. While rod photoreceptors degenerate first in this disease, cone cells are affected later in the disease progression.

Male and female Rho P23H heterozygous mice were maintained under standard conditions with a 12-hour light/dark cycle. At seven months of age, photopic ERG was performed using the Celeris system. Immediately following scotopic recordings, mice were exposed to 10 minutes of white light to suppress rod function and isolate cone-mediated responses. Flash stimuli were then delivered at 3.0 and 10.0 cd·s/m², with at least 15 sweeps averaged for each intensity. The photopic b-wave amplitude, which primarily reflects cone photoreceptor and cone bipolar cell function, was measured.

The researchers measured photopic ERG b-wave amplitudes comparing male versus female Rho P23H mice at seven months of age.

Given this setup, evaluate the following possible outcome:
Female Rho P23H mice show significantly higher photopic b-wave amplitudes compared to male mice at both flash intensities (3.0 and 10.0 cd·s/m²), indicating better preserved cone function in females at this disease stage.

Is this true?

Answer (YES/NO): NO